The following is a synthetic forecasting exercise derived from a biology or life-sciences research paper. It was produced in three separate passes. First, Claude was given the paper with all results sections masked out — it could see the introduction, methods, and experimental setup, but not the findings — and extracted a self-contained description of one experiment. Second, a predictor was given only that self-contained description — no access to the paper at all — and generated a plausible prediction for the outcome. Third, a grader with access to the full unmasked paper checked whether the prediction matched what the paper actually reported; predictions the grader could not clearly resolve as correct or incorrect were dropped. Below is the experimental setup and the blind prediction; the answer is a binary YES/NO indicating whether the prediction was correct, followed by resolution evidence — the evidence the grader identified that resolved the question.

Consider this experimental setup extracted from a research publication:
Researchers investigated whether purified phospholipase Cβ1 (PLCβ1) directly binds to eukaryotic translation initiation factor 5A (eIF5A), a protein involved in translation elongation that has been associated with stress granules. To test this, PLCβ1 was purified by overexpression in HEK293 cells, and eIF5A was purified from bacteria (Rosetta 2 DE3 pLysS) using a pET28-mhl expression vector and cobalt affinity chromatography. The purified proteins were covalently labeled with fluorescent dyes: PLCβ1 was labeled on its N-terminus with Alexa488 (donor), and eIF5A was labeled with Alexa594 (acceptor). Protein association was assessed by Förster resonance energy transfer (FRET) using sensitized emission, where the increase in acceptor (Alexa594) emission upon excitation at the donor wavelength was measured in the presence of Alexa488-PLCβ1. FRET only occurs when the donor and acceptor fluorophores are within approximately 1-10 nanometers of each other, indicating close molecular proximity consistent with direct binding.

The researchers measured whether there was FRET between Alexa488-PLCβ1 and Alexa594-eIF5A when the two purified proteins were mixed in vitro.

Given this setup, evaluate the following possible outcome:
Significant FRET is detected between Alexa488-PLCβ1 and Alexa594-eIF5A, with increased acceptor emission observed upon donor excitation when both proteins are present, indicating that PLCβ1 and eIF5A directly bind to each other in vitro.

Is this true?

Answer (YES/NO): YES